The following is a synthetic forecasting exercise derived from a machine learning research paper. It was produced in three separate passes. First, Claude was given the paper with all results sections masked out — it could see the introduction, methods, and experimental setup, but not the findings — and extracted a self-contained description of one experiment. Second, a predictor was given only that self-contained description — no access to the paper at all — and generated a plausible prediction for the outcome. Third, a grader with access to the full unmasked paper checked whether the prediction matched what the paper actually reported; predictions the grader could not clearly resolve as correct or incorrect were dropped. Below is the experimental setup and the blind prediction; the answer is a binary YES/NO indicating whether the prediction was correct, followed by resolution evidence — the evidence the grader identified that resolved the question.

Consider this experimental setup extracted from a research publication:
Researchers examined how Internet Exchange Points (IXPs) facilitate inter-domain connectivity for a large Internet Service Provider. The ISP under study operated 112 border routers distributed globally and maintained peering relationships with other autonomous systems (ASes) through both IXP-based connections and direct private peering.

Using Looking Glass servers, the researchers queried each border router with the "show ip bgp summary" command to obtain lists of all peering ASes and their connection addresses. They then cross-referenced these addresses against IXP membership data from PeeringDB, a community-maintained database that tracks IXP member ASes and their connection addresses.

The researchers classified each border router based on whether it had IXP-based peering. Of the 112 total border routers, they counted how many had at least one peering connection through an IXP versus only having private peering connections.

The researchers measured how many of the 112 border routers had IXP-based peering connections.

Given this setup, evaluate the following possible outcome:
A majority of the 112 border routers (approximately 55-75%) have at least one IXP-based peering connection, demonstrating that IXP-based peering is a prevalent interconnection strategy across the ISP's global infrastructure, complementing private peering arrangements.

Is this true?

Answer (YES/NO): NO